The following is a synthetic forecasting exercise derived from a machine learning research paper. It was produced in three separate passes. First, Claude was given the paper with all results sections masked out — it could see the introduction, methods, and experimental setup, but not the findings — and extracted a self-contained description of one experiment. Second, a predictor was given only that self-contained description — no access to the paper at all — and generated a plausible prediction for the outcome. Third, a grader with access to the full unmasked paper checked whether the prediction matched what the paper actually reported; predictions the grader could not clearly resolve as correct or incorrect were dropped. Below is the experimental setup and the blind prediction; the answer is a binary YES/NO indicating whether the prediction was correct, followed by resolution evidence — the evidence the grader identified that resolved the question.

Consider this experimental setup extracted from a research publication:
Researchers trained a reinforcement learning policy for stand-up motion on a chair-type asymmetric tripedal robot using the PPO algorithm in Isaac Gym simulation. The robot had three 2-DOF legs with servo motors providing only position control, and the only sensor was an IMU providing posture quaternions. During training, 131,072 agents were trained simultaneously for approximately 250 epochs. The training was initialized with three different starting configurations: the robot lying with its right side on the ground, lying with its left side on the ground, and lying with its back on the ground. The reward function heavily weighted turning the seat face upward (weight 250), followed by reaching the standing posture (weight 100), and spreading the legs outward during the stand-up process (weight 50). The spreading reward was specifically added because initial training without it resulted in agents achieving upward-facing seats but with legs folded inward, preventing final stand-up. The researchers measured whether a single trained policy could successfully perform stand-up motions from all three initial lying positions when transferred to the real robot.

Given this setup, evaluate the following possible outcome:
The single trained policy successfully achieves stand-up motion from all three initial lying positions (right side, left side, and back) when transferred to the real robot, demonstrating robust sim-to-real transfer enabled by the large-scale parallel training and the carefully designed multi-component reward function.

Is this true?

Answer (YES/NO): YES